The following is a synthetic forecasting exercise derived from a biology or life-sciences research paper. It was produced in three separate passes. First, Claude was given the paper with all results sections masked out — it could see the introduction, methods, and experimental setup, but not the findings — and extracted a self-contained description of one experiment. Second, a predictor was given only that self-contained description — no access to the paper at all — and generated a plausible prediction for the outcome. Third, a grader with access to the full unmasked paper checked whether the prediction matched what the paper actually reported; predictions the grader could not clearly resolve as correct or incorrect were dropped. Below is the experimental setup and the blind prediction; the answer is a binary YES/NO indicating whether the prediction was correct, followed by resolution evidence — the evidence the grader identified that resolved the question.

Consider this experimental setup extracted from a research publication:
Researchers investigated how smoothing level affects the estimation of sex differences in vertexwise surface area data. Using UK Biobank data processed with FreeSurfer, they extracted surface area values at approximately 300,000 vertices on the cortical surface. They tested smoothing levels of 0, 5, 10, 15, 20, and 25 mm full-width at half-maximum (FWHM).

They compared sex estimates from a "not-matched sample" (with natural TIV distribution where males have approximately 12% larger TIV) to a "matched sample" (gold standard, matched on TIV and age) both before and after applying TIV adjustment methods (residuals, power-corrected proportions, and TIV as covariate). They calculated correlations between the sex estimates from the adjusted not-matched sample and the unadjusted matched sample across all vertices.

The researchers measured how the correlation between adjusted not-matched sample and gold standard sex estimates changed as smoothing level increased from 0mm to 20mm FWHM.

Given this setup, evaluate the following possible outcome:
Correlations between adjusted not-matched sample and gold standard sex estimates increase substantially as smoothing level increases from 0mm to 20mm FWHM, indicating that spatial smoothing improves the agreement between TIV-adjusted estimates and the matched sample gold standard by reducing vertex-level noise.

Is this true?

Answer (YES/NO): YES